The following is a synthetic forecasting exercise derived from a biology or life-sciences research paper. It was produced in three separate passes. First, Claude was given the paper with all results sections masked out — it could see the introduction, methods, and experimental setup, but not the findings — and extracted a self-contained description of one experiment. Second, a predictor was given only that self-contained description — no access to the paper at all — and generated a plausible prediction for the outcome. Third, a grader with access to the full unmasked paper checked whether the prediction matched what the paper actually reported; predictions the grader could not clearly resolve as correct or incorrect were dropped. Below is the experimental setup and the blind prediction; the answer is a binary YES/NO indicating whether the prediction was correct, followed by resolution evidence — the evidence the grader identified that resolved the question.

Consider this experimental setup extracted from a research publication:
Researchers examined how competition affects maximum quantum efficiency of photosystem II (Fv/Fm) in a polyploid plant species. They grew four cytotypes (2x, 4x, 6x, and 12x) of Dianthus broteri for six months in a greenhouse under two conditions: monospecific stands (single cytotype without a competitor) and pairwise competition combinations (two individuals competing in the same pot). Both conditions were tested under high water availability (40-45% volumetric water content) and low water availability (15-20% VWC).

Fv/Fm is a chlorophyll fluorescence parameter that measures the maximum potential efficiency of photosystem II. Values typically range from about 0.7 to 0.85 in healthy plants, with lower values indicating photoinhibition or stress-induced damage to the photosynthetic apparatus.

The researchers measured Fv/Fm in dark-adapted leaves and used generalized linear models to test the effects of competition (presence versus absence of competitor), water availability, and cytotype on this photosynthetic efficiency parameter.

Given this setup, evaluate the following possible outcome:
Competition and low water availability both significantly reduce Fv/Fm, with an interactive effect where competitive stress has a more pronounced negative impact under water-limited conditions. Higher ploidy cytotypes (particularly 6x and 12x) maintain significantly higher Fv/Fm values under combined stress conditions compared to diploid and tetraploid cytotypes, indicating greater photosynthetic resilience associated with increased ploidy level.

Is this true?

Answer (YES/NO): NO